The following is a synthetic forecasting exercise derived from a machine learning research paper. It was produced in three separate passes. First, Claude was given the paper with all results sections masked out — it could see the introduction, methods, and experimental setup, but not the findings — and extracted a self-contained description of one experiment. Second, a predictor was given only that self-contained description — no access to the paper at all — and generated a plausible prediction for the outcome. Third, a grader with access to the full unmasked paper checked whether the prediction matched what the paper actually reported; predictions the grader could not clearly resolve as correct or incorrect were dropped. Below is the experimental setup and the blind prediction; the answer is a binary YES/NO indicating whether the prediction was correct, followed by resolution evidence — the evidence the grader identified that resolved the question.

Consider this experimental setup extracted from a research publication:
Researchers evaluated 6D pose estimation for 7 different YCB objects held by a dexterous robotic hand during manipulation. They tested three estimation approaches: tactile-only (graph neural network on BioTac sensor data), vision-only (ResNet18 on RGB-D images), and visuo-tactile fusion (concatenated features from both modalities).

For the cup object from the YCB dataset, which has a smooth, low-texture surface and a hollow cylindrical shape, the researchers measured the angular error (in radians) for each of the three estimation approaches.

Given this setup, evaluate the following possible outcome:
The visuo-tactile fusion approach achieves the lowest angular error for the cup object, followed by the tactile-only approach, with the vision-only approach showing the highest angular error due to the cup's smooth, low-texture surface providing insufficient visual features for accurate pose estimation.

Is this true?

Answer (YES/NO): NO